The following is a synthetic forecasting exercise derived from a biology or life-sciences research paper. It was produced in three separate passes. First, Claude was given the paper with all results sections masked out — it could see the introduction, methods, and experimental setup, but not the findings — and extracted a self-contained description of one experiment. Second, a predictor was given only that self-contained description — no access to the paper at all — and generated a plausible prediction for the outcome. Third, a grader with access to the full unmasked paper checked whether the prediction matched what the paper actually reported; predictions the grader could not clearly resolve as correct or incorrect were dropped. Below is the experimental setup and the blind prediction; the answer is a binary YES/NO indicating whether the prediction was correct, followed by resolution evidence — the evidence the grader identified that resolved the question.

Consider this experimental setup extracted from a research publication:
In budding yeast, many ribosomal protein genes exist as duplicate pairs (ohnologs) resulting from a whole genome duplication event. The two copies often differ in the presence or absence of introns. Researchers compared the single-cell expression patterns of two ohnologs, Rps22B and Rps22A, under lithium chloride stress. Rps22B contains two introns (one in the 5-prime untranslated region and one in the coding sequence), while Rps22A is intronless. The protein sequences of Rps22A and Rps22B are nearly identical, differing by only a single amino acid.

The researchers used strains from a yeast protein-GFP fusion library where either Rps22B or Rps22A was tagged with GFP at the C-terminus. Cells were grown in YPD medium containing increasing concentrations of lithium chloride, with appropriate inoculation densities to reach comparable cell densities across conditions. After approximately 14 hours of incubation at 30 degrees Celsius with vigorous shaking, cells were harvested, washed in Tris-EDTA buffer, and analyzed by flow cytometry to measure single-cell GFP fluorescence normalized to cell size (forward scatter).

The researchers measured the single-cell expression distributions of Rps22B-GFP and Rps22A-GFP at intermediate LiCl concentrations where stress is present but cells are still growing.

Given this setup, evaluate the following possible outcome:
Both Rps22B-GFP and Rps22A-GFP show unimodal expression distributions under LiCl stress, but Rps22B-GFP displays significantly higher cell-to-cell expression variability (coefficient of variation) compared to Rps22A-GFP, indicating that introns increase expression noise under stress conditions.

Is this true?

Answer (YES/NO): NO